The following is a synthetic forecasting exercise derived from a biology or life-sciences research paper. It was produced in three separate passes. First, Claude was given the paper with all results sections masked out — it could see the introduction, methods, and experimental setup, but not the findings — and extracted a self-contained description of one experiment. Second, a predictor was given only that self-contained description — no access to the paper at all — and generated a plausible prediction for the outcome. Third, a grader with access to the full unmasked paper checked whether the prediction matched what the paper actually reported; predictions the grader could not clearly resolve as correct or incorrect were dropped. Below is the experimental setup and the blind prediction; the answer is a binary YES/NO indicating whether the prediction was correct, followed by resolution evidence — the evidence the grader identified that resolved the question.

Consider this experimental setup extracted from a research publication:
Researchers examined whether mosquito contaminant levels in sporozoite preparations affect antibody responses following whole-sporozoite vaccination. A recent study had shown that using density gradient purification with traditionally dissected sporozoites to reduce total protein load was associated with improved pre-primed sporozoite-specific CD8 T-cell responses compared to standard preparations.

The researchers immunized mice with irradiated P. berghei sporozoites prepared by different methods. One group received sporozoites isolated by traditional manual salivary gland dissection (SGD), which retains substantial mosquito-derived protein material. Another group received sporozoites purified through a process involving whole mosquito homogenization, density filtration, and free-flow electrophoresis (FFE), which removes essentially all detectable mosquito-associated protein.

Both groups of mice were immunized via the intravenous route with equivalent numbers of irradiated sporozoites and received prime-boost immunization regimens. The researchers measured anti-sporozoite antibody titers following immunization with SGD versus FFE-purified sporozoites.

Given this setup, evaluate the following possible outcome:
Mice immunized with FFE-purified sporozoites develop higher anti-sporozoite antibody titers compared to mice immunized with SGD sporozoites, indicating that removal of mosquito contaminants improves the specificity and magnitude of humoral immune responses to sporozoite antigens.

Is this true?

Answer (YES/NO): NO